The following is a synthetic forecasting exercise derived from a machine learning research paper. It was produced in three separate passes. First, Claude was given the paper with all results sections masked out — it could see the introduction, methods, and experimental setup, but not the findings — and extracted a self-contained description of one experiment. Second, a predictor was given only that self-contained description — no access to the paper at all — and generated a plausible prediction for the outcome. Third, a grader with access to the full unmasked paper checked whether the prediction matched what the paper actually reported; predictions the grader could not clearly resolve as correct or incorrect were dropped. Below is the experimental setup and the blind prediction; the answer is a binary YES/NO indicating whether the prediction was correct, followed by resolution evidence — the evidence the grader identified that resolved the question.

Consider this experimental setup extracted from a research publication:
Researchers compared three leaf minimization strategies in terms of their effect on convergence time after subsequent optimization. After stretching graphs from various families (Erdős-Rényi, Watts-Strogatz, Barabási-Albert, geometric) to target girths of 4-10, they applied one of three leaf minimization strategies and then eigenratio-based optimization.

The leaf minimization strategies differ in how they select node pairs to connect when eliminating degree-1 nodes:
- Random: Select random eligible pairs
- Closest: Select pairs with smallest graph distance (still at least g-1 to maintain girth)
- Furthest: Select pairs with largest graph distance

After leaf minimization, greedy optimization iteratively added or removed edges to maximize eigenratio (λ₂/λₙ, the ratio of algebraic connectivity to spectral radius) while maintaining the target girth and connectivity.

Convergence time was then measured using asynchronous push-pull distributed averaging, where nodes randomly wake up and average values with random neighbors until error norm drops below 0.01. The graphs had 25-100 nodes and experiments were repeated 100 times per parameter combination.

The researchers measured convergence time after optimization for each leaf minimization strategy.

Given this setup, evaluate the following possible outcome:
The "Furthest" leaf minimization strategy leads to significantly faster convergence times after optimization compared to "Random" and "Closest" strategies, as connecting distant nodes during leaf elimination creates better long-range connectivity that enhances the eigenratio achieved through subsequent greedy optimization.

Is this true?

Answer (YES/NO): NO